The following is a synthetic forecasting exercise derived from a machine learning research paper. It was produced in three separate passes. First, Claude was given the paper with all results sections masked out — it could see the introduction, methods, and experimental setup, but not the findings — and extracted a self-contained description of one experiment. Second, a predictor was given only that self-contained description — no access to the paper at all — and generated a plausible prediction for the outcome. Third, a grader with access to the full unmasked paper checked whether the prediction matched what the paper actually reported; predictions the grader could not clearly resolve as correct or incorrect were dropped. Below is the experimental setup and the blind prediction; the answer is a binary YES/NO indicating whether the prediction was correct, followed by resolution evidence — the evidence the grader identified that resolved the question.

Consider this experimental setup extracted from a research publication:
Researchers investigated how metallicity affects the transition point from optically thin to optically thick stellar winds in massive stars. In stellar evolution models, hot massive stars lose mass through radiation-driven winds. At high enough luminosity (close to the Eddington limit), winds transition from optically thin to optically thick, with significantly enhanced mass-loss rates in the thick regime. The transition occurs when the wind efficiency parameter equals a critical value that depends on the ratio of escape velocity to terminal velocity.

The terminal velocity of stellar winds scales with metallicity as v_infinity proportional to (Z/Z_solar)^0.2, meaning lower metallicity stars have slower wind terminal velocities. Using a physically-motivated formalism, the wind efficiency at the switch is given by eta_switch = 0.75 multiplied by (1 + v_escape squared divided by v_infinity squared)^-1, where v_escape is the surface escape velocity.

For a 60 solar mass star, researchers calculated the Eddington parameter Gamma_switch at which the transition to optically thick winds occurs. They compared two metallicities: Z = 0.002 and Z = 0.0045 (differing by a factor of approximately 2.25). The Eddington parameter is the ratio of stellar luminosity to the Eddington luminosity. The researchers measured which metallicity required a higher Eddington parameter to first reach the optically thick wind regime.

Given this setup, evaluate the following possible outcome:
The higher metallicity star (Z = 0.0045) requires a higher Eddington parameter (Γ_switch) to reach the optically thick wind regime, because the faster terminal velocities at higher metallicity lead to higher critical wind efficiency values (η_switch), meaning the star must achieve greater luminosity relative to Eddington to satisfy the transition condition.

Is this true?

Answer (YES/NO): YES